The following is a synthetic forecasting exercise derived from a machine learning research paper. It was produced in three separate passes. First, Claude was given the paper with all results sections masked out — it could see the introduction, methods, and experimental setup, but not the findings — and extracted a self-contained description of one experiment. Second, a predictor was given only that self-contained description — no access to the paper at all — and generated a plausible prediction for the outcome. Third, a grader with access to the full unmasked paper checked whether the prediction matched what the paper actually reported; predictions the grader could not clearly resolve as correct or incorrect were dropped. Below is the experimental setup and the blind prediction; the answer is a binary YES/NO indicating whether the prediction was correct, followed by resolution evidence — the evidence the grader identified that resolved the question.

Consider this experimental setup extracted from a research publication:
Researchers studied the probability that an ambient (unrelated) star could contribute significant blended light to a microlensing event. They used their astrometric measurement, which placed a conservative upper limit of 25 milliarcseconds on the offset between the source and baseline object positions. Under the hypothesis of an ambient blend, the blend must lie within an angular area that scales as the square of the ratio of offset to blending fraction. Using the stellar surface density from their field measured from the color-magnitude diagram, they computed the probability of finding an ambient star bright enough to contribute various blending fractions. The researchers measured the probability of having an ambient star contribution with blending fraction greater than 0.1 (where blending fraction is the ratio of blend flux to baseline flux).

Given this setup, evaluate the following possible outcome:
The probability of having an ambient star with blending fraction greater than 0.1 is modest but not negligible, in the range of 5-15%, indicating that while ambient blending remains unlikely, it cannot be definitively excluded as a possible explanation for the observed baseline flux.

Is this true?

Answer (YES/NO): NO